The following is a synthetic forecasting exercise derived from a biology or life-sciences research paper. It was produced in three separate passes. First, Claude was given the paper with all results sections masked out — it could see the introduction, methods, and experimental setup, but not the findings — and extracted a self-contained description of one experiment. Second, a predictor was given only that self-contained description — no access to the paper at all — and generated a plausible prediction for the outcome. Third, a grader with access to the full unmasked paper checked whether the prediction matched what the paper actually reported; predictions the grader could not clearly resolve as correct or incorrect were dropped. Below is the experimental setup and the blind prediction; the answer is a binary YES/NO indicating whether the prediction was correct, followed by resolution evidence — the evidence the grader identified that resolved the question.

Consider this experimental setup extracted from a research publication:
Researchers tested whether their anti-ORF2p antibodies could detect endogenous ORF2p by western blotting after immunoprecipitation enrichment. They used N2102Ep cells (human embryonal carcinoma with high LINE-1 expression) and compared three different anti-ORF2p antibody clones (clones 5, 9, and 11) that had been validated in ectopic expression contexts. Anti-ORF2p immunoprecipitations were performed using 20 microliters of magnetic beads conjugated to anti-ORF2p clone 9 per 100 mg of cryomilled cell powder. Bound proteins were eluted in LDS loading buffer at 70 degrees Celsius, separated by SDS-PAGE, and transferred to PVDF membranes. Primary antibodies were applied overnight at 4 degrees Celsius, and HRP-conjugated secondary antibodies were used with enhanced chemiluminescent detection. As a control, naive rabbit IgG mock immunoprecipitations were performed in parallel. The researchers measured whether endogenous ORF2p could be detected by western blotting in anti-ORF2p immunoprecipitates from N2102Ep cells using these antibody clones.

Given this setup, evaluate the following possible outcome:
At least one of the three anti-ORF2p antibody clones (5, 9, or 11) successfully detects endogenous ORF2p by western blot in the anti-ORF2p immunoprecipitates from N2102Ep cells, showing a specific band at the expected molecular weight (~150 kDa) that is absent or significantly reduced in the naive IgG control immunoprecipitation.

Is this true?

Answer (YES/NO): NO